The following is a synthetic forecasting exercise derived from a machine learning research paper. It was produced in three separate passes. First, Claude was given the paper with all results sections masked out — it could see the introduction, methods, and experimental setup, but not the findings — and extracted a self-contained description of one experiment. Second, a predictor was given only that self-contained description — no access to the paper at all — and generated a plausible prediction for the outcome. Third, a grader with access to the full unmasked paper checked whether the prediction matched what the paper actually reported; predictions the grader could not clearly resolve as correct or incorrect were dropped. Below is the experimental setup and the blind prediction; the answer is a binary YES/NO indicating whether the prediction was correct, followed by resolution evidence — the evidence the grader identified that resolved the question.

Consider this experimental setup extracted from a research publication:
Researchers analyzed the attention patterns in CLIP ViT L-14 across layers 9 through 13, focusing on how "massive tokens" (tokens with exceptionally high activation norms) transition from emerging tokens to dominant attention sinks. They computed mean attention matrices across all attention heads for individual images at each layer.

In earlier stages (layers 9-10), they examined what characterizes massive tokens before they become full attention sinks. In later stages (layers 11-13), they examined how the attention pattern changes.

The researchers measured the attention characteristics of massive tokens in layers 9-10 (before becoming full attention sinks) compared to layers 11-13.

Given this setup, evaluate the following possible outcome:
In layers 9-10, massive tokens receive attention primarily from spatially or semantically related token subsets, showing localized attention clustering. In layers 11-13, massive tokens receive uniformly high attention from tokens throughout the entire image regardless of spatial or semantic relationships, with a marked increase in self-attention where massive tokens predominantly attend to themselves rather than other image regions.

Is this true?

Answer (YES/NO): NO